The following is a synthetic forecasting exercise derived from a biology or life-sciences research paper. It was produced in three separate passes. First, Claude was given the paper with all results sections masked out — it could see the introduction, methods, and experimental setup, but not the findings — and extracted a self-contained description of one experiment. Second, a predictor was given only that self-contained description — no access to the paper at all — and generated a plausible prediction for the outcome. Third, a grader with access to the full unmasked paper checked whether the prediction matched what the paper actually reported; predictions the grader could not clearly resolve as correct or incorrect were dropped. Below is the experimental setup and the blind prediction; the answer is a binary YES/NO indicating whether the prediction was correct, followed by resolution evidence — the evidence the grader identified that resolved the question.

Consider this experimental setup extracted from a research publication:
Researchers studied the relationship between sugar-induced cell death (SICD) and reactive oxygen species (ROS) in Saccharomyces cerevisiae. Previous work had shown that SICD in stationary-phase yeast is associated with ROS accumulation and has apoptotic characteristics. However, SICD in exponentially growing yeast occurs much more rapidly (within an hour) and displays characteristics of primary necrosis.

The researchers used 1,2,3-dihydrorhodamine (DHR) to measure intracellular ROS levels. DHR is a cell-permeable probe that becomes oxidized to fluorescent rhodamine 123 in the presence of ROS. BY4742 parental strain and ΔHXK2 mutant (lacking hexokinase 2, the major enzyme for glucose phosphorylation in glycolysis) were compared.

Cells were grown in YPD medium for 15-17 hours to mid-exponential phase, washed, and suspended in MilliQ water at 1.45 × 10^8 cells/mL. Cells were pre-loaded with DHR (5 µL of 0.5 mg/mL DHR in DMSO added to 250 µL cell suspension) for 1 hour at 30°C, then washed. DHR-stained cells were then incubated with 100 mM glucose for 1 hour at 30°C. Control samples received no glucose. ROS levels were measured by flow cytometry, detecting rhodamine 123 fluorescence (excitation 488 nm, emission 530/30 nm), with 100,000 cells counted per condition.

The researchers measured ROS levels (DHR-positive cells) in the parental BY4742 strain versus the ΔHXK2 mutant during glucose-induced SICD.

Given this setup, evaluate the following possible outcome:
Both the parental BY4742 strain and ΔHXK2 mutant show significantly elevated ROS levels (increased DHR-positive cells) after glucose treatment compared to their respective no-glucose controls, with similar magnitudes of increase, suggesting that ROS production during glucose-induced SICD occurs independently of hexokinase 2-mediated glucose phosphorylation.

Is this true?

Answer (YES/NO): NO